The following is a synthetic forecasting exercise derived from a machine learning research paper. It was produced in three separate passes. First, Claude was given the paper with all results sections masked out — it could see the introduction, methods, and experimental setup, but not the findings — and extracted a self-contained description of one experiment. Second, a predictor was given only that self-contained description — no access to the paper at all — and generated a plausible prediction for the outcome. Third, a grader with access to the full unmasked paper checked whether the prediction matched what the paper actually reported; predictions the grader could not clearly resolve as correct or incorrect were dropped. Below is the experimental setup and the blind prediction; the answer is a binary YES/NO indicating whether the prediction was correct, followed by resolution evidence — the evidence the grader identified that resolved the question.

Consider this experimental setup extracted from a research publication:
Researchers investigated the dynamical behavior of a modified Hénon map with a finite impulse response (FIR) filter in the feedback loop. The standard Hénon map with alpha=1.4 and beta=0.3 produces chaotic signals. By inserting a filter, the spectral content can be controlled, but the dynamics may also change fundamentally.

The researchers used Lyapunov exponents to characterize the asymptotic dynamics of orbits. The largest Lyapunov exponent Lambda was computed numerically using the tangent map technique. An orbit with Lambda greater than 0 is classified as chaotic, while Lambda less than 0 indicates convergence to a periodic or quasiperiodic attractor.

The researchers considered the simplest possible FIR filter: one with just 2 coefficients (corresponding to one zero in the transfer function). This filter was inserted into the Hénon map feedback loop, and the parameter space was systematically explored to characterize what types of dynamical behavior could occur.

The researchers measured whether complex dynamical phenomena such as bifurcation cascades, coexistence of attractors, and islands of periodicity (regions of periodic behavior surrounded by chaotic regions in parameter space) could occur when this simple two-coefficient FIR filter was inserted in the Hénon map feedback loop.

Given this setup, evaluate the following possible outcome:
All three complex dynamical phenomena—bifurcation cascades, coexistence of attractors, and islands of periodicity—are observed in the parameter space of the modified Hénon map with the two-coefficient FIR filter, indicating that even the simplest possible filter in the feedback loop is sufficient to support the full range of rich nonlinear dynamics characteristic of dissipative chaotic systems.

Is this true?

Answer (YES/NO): YES